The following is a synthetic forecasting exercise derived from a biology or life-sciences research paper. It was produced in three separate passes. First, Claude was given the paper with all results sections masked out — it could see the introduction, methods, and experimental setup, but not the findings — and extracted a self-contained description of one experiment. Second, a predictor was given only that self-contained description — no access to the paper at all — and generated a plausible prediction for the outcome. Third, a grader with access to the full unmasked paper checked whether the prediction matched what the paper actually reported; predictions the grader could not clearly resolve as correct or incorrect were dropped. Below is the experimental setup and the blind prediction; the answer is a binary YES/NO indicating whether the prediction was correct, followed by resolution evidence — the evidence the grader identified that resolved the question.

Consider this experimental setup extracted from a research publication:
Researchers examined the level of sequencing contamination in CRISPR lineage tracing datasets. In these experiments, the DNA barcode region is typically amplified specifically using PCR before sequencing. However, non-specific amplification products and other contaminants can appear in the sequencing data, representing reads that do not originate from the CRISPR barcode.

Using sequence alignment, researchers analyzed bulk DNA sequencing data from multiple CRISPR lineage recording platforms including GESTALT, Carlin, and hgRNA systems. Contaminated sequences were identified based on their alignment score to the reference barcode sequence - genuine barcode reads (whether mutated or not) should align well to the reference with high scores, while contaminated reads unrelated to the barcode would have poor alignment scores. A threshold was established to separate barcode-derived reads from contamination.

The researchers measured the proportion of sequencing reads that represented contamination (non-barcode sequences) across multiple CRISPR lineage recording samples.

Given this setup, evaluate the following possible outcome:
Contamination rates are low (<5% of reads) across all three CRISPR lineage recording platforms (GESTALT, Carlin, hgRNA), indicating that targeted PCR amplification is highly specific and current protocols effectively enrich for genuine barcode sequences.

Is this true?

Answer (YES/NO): NO